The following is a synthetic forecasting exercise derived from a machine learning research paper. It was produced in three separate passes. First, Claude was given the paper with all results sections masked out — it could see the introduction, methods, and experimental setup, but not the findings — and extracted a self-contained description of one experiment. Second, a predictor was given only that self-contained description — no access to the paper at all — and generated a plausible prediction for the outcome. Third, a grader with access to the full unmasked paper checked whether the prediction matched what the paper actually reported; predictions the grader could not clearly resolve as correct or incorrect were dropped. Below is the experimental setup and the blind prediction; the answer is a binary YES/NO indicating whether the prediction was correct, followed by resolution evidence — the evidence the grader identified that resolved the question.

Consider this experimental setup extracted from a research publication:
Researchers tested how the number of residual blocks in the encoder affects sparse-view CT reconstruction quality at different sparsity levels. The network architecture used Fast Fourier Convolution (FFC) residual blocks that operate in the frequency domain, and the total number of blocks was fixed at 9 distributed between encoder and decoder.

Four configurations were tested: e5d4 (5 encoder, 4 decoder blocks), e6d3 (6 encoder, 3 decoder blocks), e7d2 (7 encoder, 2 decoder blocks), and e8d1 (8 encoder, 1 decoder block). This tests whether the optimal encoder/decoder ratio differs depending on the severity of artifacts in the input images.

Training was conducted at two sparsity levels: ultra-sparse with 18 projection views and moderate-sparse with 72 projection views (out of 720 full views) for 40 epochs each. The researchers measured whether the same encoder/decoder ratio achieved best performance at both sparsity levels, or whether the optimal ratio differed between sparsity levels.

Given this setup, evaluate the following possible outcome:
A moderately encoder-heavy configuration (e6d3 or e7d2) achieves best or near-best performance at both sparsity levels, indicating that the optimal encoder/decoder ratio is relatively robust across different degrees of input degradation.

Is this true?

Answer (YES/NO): YES